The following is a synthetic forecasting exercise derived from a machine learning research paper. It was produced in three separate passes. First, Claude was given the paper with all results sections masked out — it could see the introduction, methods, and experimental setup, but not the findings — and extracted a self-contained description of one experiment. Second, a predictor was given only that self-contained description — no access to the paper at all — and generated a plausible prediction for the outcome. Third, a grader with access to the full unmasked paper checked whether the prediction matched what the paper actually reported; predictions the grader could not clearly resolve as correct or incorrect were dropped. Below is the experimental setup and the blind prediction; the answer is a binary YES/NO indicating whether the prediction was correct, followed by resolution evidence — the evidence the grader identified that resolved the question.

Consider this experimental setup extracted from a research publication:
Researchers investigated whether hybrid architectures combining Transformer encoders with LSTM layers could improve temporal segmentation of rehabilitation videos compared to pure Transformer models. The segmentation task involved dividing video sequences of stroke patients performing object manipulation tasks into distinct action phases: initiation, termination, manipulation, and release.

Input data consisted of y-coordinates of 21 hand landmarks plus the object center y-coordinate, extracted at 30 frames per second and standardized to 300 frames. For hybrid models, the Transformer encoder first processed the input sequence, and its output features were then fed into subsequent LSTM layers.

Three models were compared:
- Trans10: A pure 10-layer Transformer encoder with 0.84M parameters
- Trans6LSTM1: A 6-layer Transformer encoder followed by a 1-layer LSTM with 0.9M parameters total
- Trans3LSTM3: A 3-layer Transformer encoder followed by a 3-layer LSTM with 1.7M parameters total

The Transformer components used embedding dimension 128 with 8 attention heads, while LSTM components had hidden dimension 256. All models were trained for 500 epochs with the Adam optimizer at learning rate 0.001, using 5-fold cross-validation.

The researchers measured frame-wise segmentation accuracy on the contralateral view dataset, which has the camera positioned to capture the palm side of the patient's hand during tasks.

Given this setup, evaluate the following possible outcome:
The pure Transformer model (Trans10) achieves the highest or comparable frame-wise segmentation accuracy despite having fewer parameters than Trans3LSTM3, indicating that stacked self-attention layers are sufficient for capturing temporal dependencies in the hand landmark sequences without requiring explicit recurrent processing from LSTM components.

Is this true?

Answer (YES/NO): NO